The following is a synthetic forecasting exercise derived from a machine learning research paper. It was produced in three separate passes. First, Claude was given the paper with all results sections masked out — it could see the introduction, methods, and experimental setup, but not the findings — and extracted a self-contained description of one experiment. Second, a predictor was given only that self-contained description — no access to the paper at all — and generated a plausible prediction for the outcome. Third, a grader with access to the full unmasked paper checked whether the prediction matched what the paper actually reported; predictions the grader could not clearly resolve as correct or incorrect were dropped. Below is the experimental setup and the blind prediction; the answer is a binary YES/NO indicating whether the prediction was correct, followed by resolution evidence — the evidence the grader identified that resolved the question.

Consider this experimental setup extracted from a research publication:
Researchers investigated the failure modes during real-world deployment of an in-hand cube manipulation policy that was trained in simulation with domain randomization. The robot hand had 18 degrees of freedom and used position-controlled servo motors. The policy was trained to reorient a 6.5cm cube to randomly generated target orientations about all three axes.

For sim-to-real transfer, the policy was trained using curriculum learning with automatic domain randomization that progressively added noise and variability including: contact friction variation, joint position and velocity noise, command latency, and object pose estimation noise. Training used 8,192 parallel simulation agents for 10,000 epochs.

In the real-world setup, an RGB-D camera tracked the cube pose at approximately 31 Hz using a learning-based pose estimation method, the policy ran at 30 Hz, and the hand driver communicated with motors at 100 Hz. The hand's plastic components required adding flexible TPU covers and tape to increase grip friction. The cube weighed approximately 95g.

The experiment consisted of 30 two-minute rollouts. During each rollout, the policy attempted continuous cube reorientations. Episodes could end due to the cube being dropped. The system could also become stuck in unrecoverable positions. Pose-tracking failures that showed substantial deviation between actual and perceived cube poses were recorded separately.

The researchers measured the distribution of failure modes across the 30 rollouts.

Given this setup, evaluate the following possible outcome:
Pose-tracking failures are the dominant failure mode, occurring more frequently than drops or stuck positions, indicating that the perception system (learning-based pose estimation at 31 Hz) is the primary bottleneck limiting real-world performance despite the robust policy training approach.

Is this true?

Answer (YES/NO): YES